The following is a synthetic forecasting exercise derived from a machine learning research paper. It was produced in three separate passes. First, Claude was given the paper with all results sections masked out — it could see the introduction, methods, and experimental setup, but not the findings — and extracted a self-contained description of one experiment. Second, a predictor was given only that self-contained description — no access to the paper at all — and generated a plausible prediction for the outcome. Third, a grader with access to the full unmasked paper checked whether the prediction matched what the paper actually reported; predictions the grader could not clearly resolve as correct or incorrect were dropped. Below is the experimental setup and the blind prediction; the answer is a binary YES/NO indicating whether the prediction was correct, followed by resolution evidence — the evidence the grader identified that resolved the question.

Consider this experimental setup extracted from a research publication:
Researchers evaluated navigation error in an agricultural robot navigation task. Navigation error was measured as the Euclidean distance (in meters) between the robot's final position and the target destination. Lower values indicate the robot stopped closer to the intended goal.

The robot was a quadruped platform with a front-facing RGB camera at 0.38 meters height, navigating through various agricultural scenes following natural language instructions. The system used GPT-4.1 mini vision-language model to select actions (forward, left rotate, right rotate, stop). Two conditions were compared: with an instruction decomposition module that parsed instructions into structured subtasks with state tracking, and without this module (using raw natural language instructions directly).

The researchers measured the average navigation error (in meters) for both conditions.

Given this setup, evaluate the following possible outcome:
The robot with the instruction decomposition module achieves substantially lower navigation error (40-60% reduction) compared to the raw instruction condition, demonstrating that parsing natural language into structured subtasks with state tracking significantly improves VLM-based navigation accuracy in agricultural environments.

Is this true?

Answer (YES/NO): NO